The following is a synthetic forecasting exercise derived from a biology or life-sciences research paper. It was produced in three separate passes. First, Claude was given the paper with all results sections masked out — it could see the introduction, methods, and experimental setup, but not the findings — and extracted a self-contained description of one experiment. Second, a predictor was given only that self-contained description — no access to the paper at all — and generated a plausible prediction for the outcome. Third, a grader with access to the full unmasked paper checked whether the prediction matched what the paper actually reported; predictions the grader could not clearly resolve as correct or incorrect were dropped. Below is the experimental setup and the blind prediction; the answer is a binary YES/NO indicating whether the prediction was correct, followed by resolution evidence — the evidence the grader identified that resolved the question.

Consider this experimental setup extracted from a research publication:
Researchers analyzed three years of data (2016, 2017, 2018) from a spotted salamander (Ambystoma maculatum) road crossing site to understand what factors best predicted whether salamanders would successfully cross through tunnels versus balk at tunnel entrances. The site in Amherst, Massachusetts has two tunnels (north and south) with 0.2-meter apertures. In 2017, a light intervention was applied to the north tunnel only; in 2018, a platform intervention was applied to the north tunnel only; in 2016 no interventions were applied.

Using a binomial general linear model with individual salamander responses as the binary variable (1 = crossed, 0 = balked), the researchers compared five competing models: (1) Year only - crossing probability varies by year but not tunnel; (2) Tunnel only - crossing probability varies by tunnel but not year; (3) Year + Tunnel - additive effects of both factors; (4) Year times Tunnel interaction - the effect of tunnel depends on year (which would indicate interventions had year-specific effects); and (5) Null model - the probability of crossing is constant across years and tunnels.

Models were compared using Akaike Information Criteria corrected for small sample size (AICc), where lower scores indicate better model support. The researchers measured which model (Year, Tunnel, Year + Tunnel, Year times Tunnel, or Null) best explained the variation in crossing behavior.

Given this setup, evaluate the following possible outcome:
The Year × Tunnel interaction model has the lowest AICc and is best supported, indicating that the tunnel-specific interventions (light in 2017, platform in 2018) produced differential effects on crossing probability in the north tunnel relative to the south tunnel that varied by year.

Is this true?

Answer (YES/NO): NO